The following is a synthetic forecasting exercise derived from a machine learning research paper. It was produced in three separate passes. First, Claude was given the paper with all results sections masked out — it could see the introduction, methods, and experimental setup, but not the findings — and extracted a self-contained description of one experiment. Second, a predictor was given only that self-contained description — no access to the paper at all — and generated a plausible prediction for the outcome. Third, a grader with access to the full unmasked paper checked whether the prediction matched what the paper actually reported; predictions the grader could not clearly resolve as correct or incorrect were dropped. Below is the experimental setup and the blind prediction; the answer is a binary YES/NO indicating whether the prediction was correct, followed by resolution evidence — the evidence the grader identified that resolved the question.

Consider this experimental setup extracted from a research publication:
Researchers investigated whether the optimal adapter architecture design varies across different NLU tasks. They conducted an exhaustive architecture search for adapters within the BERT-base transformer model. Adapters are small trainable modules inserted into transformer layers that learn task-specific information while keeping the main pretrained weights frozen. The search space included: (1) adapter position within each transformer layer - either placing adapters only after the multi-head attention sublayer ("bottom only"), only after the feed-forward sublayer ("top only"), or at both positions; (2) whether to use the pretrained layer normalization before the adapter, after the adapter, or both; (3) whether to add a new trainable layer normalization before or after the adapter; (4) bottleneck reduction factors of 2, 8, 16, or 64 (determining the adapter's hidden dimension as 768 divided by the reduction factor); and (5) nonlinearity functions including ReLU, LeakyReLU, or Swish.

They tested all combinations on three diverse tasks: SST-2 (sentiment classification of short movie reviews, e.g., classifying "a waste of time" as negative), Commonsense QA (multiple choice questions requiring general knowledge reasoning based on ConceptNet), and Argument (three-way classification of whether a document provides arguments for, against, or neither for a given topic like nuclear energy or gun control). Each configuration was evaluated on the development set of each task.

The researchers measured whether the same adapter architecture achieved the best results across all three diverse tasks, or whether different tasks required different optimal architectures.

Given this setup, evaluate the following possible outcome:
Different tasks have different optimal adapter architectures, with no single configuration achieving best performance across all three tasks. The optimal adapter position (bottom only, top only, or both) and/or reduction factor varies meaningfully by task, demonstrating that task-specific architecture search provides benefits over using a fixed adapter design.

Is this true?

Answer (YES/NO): NO